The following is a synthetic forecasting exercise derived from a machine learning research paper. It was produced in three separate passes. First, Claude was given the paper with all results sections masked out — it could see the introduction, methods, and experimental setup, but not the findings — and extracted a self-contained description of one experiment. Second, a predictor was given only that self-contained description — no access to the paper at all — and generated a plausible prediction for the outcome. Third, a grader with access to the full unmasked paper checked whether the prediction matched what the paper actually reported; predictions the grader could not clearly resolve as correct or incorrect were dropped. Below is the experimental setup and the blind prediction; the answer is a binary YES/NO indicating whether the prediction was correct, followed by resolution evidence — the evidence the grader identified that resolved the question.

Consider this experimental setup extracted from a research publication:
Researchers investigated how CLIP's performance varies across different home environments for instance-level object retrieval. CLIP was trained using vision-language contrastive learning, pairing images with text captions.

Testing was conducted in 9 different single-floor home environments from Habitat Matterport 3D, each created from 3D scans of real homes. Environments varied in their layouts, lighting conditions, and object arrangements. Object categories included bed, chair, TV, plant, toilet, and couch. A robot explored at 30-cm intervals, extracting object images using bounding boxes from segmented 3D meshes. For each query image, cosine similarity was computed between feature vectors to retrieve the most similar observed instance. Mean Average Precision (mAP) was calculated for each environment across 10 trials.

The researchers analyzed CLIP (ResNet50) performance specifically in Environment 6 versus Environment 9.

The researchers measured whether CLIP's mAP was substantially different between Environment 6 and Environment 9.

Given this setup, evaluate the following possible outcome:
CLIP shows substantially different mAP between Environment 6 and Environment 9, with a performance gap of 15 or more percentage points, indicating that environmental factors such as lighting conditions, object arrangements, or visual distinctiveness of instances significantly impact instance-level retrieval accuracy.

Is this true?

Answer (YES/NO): YES